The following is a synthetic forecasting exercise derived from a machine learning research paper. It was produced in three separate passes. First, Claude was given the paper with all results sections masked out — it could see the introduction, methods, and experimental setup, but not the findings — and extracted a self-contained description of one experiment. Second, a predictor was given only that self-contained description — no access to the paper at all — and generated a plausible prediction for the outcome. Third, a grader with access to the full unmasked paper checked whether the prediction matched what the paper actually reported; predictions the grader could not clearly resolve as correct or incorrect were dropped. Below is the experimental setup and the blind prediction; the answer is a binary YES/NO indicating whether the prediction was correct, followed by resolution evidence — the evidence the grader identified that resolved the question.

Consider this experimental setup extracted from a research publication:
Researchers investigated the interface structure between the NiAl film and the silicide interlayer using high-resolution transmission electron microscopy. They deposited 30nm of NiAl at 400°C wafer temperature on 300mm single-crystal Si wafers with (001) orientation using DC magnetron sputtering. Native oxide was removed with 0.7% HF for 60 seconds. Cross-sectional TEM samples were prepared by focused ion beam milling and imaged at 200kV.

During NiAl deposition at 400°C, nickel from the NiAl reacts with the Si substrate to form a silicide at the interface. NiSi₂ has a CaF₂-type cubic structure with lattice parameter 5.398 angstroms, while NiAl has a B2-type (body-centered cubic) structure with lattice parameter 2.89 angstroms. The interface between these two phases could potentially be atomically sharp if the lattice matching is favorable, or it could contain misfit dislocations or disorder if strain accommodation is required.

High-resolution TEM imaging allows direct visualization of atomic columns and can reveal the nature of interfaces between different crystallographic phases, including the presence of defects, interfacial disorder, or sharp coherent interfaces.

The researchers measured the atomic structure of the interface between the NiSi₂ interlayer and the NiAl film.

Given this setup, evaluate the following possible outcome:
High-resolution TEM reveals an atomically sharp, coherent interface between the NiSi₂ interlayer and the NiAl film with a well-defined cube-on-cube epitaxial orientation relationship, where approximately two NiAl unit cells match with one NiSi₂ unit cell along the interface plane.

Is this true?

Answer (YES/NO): NO